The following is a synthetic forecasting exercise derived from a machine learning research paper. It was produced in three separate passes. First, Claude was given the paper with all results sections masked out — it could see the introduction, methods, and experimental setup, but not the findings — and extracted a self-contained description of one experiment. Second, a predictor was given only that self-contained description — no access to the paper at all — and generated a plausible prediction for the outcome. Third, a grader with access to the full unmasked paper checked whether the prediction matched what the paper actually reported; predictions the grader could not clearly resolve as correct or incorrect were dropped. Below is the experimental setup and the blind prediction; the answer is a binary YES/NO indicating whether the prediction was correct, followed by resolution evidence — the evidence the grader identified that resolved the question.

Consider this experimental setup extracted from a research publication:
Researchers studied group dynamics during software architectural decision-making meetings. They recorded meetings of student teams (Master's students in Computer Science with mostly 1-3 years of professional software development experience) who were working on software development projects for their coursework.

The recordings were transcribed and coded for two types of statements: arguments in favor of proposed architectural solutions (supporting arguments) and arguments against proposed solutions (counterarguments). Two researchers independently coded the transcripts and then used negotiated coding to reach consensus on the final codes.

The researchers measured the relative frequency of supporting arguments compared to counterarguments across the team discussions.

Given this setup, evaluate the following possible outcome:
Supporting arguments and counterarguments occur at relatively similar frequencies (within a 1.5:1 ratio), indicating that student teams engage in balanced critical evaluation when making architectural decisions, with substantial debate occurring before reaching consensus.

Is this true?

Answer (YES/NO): NO